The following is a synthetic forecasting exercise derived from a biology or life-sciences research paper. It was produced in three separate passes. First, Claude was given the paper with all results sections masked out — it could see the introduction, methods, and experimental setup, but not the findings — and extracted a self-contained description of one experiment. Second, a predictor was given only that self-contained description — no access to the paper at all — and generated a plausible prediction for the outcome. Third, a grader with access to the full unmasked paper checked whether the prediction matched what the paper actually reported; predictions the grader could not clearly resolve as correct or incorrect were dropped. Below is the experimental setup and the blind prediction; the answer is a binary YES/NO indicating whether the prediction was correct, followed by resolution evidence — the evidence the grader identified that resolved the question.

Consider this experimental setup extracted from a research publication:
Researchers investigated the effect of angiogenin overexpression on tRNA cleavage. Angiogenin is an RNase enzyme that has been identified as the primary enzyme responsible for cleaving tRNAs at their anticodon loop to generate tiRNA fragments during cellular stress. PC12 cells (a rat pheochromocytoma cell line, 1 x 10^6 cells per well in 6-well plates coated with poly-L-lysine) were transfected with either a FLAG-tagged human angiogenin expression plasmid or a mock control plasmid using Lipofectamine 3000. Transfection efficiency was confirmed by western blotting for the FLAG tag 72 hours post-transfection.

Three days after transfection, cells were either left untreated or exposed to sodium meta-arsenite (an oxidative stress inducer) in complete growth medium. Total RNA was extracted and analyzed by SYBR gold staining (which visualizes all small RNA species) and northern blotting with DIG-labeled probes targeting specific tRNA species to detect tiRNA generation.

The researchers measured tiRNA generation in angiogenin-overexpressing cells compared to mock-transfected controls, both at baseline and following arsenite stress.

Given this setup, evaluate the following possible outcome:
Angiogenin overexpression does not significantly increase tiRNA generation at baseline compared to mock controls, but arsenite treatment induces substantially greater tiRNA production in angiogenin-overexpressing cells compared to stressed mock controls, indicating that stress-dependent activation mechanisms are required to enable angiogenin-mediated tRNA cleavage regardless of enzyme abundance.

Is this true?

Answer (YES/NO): YES